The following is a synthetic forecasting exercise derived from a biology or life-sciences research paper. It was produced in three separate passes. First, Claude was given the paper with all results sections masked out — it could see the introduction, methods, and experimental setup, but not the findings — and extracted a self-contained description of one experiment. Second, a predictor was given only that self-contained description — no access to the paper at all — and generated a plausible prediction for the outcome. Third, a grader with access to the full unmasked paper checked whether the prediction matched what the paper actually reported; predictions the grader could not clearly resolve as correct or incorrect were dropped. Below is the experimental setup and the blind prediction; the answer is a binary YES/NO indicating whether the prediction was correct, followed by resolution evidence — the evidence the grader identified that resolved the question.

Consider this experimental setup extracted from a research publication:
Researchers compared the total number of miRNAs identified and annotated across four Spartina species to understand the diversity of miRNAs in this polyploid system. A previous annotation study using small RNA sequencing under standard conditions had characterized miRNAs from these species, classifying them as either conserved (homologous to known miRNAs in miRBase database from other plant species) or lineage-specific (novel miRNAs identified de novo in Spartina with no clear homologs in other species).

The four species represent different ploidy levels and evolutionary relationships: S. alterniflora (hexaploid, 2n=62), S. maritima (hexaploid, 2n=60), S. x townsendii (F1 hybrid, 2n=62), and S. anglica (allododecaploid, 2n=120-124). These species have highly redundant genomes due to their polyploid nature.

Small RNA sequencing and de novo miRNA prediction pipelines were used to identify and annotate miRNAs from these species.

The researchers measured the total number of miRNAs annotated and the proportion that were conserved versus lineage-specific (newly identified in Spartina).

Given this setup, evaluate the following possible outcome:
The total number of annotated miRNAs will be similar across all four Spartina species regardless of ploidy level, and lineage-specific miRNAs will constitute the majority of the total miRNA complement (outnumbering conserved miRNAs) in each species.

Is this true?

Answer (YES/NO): YES